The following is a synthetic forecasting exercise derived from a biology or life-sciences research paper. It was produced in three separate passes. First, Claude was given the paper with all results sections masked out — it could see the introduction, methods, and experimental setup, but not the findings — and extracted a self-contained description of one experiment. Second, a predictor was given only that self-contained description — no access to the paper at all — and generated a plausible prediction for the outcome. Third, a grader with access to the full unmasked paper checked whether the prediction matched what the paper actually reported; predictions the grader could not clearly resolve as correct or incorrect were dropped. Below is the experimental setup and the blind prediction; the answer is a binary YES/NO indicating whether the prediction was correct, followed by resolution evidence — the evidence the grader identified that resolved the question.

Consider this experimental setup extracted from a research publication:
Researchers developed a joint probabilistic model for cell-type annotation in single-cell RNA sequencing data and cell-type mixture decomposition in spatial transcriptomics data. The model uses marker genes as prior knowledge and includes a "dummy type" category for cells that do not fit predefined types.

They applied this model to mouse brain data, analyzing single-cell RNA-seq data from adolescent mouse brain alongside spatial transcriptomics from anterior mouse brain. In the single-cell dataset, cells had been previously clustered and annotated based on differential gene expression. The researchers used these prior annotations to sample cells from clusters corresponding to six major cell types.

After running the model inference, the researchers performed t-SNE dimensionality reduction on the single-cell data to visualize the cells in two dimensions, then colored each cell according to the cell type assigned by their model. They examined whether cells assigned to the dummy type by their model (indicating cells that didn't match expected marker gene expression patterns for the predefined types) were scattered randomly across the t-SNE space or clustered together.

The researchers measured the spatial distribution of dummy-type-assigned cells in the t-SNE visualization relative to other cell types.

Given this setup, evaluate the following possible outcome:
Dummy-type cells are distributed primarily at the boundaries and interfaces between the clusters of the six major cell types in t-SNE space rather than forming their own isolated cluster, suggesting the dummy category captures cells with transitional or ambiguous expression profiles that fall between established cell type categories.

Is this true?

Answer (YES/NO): NO